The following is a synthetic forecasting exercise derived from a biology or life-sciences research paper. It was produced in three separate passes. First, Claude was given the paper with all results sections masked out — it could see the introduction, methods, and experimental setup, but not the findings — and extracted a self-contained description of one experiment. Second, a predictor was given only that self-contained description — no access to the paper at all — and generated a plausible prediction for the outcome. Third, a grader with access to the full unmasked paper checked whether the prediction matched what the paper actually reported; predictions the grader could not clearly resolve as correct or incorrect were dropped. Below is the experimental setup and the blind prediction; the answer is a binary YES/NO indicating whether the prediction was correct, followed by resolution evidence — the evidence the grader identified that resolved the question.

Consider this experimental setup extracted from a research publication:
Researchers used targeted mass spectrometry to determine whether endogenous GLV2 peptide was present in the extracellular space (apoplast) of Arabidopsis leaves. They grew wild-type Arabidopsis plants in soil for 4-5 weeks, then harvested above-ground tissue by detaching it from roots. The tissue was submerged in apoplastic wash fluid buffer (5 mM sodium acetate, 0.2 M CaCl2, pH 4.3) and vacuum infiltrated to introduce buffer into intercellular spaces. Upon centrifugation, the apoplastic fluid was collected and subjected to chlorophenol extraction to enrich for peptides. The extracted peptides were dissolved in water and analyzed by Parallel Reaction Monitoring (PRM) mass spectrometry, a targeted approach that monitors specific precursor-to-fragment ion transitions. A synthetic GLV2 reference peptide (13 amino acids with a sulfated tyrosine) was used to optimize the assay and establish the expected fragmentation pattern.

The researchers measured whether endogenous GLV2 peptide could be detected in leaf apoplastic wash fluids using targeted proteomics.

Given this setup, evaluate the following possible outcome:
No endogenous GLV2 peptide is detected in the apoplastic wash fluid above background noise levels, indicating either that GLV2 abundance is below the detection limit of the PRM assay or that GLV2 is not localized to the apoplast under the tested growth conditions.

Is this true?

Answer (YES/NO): NO